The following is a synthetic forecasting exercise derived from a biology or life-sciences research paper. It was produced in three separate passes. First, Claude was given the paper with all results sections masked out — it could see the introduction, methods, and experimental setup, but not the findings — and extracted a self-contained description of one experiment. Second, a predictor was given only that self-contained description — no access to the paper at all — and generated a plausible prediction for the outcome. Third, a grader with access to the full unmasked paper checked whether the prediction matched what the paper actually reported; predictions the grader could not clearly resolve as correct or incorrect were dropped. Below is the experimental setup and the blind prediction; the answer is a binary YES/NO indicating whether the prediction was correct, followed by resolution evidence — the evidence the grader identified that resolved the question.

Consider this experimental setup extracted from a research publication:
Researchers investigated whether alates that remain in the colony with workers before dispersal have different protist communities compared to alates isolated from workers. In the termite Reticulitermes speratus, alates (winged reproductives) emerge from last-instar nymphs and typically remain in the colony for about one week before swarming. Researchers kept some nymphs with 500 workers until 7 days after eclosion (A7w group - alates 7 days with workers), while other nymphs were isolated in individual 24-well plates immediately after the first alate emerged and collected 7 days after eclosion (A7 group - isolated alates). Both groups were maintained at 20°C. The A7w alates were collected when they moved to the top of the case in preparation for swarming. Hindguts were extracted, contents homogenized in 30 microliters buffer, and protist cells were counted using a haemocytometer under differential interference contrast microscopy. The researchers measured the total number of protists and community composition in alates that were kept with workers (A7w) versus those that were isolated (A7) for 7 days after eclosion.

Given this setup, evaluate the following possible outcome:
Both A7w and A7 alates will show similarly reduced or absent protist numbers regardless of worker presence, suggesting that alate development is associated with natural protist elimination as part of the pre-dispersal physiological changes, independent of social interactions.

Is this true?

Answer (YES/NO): NO